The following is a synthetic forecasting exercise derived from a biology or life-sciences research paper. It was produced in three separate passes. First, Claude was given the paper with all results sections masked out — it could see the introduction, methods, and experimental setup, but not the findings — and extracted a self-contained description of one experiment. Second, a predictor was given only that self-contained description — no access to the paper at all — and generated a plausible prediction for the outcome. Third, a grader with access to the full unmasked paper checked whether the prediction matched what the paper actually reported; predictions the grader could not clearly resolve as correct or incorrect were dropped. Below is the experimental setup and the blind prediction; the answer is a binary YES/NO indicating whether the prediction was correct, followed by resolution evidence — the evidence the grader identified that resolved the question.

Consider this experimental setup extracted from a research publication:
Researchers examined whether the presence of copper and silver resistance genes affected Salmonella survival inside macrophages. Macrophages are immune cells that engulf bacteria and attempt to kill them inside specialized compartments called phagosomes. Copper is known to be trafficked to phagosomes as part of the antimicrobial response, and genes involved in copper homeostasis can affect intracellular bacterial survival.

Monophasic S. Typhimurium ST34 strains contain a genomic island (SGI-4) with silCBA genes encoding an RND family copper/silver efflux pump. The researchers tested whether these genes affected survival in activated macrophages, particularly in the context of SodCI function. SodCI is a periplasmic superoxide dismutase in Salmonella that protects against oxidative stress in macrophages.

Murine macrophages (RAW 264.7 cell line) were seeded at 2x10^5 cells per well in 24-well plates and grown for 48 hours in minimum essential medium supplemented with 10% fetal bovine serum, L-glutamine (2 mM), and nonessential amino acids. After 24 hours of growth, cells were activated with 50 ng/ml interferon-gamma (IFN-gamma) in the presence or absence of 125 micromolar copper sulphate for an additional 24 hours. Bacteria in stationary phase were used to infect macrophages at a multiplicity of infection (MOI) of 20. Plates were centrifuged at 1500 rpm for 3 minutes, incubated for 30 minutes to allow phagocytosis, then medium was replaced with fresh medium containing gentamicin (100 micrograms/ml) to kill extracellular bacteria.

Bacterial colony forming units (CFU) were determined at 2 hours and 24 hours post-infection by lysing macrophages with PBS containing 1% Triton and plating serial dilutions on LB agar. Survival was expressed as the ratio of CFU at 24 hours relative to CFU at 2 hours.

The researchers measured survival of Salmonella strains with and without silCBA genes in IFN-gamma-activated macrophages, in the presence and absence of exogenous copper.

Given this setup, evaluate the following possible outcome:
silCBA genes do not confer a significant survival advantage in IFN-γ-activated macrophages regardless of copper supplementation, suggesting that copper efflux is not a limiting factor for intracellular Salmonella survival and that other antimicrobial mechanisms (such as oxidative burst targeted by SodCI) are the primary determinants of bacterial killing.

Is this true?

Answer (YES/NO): YES